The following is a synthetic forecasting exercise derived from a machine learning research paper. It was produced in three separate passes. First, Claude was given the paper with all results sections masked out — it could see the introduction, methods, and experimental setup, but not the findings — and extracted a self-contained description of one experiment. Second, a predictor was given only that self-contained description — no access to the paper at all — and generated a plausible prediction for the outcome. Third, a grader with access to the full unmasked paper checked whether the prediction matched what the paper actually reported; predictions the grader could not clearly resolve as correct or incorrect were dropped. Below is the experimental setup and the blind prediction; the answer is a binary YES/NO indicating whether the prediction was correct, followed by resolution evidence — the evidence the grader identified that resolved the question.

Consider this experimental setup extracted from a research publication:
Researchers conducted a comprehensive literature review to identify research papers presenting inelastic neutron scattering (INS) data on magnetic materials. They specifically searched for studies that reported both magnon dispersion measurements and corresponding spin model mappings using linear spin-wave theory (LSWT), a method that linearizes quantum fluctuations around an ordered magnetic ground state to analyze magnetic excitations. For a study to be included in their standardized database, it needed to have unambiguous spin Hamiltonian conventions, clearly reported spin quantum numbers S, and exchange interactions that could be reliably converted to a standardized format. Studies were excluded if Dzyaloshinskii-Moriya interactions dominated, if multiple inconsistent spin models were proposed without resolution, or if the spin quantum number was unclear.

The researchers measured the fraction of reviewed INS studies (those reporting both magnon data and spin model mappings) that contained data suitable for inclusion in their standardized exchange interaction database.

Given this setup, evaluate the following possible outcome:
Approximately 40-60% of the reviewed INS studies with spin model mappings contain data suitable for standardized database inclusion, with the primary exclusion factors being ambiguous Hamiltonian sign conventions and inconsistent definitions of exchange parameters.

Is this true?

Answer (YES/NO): NO